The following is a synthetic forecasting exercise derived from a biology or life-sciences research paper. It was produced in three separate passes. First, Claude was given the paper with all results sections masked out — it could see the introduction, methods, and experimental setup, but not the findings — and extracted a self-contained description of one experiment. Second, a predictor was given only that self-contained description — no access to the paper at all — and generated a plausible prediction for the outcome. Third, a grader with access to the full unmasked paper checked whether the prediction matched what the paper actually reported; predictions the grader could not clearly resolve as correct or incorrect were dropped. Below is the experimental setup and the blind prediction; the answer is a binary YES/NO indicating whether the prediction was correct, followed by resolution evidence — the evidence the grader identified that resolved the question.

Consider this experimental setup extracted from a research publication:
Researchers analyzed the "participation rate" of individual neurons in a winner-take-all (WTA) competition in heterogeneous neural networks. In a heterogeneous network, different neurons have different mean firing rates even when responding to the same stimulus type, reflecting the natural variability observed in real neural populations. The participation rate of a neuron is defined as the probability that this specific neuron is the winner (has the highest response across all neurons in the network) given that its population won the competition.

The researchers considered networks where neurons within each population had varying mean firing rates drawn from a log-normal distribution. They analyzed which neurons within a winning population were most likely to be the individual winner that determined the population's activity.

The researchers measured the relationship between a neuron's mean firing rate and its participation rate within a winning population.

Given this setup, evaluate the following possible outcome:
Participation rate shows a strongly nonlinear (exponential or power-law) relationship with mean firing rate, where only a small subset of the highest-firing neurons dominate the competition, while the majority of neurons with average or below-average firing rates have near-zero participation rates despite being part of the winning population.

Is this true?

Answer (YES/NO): YES